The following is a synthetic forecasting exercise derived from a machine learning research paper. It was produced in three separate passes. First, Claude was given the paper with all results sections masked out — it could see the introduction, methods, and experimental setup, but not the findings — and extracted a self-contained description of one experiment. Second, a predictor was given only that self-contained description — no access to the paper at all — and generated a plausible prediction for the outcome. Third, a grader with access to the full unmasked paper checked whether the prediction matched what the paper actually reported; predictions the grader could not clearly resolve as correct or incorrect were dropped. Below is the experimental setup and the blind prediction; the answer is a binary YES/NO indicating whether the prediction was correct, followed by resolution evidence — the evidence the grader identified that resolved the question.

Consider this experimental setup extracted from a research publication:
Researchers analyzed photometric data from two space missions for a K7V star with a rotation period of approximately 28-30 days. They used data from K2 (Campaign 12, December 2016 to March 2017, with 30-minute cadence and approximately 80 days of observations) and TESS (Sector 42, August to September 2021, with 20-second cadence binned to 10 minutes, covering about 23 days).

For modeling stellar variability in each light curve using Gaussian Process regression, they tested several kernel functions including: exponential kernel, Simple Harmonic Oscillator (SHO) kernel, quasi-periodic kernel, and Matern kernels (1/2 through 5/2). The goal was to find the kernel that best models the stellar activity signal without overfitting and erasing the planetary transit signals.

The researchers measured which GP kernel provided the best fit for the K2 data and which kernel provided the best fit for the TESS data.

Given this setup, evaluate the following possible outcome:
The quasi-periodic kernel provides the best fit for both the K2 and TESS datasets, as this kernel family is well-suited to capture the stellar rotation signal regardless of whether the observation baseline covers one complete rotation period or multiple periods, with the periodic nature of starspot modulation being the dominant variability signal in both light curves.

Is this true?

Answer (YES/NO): NO